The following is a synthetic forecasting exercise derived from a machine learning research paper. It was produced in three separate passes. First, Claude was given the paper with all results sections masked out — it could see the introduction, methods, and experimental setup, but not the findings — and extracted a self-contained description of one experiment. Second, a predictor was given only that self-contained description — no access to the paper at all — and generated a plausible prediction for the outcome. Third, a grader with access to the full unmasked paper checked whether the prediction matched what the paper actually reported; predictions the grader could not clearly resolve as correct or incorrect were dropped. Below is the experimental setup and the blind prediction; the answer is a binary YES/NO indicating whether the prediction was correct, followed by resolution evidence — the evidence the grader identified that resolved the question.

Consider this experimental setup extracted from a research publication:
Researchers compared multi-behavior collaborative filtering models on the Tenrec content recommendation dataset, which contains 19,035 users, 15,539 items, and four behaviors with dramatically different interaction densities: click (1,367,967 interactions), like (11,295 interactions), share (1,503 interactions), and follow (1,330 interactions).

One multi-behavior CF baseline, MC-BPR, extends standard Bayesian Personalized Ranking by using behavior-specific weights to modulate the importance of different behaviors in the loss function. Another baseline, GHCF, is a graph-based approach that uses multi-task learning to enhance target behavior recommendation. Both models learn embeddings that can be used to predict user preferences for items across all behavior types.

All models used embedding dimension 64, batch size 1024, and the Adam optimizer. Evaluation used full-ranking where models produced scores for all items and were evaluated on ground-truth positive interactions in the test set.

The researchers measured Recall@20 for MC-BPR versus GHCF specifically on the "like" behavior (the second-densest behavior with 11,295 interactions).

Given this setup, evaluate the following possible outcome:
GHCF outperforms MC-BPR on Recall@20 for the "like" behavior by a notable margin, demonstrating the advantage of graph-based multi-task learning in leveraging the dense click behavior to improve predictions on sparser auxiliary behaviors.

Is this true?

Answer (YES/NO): NO